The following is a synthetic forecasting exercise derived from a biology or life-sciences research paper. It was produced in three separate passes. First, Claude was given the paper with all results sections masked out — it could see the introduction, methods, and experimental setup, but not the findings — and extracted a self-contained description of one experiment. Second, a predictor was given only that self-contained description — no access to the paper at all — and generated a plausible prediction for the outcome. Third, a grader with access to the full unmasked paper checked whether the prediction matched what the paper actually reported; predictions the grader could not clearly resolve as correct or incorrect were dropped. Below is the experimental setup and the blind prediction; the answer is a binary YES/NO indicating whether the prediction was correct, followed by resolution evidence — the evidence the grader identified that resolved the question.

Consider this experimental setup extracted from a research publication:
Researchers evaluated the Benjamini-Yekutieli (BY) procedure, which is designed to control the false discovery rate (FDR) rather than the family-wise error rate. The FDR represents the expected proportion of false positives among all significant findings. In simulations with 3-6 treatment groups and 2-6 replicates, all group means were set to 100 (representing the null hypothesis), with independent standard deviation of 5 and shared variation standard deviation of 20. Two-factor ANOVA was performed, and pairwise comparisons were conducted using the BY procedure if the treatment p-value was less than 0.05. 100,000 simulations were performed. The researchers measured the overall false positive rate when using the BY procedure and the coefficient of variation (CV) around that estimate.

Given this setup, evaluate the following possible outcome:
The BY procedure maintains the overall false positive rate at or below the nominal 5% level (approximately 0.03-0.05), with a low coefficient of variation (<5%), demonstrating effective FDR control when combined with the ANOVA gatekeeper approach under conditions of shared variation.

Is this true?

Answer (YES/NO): NO